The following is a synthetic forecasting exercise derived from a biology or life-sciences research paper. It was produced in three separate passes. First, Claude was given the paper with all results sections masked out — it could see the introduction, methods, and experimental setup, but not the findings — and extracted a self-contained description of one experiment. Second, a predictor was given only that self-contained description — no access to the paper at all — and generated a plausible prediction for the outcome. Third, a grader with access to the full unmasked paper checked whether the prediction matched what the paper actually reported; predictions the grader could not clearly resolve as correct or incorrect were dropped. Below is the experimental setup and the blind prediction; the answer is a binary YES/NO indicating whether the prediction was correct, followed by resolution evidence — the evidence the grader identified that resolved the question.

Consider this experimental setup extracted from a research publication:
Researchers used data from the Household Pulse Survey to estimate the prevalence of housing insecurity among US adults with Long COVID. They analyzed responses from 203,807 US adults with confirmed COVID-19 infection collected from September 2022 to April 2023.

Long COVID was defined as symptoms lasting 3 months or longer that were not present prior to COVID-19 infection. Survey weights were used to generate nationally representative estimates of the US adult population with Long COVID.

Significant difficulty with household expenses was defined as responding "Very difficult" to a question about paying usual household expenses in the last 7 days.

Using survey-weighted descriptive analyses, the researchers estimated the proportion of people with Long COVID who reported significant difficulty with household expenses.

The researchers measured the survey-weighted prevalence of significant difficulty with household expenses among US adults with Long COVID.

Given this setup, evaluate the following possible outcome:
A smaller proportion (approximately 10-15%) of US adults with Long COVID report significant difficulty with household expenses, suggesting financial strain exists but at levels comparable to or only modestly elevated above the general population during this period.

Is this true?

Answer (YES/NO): NO